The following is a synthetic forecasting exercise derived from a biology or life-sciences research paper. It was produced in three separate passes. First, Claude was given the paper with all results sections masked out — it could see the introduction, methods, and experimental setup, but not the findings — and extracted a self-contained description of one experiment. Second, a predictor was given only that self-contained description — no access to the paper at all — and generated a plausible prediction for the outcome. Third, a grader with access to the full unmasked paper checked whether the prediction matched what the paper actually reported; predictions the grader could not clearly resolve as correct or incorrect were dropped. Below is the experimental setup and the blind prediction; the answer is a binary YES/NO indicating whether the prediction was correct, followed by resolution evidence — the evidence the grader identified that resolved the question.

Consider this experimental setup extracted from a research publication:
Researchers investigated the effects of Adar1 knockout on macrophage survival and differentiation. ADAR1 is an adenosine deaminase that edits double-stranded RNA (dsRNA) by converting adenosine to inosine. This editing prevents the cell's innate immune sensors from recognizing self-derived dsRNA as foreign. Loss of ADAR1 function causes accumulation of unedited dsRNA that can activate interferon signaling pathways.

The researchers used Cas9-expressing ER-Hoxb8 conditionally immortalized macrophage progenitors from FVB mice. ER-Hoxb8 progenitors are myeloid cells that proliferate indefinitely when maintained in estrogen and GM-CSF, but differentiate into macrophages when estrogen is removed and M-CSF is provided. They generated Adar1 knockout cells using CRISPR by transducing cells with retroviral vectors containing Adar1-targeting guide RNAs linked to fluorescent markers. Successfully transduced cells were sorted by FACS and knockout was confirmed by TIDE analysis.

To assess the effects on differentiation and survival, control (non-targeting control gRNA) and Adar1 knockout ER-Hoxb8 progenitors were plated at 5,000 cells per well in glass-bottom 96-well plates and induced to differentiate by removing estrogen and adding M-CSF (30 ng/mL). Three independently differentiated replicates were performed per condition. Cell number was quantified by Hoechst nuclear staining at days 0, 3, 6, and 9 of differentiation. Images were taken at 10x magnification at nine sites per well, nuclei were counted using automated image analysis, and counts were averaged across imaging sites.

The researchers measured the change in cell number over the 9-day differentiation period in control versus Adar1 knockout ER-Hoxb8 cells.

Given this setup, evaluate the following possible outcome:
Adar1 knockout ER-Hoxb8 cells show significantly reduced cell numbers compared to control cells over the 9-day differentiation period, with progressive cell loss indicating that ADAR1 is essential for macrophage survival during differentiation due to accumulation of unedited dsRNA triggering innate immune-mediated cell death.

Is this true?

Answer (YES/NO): YES